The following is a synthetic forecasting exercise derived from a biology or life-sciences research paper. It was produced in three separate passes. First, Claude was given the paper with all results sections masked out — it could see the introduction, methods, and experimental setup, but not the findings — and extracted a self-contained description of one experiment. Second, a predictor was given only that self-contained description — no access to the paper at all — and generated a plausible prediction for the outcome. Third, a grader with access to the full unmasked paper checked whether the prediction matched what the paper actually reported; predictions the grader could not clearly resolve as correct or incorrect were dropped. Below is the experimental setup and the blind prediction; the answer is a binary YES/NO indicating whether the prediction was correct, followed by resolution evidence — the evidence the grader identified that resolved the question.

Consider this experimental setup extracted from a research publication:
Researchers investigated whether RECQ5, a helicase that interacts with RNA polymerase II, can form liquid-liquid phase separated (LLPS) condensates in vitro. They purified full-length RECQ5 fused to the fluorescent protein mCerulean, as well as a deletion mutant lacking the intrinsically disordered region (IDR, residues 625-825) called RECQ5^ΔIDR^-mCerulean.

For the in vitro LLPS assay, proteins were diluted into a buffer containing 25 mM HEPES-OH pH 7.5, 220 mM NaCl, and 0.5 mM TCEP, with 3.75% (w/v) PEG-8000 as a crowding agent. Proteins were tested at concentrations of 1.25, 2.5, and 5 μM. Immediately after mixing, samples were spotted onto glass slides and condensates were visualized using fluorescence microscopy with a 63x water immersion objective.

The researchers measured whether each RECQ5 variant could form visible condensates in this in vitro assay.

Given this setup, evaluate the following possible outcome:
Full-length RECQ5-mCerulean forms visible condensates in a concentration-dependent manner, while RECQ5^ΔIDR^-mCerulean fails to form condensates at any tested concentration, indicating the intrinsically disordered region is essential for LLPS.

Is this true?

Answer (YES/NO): YES